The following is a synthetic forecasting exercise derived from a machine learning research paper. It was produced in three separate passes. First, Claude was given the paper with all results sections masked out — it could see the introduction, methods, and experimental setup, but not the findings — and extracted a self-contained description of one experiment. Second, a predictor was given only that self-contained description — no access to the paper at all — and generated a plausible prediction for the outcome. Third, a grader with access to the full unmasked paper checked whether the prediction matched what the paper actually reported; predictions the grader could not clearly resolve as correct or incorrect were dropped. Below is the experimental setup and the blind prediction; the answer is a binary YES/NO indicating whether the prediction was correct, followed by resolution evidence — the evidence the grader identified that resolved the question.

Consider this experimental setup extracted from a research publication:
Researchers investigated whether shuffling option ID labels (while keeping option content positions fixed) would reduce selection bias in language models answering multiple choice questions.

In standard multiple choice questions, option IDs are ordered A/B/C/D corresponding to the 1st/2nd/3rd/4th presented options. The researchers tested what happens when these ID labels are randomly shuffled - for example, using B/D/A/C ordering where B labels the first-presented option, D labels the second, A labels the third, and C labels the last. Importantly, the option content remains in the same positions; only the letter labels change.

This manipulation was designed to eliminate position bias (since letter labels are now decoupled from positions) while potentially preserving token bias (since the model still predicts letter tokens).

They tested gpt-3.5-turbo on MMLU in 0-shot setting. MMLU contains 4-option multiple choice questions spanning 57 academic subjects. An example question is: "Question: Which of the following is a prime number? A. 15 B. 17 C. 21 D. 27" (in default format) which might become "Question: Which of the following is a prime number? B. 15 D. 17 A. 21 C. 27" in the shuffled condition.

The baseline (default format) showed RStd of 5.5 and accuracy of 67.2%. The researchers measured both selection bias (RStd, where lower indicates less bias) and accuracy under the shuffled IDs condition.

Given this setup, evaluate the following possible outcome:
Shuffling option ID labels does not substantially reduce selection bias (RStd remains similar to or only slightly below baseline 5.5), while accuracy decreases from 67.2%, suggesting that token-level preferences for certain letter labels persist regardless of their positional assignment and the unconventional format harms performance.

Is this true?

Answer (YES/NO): YES